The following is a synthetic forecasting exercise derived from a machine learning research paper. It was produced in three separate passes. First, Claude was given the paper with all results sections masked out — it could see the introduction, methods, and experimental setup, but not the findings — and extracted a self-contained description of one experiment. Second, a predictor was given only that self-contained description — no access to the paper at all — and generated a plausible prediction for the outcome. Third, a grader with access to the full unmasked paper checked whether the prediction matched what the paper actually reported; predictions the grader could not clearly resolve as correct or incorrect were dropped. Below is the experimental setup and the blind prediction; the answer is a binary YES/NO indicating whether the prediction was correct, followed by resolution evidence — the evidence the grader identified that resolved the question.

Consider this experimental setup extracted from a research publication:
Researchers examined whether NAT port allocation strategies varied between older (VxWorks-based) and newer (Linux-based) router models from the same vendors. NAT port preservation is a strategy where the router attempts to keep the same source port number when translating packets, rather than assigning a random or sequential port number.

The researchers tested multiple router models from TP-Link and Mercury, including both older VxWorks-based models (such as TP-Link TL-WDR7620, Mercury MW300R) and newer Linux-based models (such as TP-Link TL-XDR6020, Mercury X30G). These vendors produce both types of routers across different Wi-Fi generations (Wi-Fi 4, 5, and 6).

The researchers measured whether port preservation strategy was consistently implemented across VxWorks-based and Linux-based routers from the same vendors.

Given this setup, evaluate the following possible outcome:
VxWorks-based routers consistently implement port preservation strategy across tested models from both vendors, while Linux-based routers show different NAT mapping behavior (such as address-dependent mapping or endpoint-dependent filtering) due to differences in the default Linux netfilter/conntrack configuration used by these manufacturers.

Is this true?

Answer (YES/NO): NO